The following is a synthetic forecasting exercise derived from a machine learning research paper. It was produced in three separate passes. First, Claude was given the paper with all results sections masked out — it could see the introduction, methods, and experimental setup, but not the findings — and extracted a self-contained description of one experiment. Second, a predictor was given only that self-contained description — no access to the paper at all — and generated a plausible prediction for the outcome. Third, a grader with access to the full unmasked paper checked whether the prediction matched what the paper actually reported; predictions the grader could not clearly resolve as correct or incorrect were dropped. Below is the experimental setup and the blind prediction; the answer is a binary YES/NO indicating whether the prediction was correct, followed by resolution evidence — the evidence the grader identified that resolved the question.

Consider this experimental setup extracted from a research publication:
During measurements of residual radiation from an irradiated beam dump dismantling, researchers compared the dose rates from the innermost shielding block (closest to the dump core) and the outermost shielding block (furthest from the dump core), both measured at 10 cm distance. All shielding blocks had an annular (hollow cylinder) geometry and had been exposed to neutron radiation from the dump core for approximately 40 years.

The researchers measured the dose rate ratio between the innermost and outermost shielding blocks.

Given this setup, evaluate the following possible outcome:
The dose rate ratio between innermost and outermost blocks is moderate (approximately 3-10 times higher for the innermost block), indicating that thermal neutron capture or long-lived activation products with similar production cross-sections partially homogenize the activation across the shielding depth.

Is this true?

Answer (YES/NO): NO